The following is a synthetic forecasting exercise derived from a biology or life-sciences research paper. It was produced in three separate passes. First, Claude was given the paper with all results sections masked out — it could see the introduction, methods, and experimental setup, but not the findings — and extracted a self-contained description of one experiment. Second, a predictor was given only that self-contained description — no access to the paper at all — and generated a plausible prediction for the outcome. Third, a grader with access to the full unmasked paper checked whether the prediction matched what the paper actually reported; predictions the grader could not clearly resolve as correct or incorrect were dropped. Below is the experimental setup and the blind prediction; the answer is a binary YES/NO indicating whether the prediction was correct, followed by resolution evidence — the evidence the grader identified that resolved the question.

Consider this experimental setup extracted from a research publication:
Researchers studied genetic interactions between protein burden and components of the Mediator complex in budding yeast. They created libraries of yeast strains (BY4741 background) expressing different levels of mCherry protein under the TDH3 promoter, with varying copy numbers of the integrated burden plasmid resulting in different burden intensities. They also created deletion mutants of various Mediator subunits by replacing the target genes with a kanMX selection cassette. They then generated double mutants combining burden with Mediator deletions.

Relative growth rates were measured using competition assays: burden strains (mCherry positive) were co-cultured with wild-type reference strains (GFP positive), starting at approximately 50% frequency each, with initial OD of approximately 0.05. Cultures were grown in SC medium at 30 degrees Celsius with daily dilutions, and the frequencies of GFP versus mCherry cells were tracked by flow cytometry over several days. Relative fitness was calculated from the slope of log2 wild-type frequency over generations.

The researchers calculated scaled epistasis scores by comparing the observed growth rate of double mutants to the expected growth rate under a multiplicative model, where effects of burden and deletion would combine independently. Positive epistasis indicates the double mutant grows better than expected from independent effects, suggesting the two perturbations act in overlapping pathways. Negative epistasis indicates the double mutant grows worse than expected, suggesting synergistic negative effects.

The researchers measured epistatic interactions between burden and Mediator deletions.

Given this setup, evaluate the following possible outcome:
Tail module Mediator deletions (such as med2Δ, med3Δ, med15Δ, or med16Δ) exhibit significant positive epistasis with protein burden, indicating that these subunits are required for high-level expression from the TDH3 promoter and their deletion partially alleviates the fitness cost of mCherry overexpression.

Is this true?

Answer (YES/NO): NO